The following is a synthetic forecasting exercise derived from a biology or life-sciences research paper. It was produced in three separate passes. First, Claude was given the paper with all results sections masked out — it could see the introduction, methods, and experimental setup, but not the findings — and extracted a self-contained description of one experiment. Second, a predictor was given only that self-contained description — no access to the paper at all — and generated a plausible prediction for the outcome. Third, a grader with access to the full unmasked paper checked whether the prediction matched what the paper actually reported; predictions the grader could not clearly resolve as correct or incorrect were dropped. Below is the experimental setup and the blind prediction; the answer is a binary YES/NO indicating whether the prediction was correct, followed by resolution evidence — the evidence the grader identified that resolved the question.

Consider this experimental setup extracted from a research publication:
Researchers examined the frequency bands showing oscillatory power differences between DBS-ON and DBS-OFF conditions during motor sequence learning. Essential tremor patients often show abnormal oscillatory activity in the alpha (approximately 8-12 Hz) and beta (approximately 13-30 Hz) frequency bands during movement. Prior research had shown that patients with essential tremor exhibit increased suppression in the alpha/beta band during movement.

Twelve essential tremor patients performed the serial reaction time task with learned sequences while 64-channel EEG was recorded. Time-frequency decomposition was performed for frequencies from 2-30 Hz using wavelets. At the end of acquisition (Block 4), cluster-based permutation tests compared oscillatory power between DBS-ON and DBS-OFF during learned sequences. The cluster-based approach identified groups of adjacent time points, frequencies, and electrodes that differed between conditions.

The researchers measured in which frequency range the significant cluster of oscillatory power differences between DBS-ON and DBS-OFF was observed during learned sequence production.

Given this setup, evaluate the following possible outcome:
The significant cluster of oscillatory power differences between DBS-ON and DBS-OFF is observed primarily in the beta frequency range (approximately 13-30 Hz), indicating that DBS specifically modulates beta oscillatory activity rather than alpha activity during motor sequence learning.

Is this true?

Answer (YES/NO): NO